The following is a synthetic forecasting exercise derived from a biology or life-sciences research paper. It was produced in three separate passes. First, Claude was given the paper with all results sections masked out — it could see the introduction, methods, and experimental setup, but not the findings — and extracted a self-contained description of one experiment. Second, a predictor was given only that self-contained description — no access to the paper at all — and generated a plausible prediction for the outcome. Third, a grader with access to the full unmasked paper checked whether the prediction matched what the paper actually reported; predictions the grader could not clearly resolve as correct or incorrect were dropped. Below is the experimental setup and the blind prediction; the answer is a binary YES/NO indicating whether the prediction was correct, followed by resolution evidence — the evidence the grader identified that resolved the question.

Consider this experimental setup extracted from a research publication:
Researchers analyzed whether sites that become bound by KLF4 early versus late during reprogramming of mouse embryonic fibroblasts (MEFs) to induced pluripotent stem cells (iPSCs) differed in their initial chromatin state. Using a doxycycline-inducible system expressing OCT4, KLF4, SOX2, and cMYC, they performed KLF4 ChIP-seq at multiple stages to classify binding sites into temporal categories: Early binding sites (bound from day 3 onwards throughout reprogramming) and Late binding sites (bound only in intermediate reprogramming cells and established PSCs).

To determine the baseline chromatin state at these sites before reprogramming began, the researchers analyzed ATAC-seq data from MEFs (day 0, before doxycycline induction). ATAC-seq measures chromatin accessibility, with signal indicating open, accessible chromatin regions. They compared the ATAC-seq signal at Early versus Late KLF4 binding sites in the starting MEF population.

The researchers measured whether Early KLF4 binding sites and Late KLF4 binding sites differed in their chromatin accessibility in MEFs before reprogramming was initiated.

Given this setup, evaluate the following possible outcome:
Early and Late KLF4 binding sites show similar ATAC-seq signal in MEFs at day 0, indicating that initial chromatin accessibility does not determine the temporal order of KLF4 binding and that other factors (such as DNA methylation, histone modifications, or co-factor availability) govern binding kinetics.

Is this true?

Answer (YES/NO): NO